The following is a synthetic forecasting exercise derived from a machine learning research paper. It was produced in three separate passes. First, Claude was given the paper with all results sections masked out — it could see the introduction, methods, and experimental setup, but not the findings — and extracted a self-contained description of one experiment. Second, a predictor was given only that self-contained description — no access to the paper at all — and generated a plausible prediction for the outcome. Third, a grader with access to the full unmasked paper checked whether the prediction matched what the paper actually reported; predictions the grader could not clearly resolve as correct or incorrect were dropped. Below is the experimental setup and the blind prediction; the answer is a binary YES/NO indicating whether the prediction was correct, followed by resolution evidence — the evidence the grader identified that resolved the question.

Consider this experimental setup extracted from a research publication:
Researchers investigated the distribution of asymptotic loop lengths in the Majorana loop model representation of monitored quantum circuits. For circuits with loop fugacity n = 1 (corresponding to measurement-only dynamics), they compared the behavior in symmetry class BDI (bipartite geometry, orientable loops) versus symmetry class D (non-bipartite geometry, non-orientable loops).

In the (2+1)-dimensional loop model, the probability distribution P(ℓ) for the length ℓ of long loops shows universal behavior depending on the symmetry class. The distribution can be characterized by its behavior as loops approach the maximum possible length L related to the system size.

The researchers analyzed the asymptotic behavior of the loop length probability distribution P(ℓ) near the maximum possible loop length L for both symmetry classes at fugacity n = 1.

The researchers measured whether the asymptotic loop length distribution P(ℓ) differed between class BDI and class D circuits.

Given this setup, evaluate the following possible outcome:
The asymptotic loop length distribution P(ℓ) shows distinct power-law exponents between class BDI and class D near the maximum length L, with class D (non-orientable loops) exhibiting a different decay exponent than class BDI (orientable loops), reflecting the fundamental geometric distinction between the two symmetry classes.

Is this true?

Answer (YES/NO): YES